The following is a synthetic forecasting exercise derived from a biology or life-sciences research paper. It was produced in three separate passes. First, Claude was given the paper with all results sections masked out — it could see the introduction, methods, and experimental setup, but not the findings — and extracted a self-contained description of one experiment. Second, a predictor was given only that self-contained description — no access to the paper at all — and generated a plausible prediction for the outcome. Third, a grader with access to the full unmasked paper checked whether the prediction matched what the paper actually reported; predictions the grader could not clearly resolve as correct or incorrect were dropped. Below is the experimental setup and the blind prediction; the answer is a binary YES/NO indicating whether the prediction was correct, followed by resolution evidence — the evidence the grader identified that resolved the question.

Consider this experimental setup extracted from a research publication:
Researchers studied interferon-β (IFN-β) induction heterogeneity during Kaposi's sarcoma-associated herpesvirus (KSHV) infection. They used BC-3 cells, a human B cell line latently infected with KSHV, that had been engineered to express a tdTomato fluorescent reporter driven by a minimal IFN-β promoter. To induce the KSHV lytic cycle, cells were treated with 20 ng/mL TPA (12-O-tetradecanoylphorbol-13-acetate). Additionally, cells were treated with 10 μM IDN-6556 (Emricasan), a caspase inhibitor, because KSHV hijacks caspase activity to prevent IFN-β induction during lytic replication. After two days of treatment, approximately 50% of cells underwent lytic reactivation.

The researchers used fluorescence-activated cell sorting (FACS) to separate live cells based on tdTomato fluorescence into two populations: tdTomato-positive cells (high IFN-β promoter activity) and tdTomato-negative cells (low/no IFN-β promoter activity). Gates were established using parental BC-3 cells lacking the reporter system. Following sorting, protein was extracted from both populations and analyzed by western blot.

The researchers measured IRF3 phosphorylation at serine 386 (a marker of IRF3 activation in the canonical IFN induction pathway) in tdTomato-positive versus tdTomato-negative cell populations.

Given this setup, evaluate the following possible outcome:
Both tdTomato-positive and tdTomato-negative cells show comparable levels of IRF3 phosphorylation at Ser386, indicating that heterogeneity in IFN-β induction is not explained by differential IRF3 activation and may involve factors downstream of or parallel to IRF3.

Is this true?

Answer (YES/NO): YES